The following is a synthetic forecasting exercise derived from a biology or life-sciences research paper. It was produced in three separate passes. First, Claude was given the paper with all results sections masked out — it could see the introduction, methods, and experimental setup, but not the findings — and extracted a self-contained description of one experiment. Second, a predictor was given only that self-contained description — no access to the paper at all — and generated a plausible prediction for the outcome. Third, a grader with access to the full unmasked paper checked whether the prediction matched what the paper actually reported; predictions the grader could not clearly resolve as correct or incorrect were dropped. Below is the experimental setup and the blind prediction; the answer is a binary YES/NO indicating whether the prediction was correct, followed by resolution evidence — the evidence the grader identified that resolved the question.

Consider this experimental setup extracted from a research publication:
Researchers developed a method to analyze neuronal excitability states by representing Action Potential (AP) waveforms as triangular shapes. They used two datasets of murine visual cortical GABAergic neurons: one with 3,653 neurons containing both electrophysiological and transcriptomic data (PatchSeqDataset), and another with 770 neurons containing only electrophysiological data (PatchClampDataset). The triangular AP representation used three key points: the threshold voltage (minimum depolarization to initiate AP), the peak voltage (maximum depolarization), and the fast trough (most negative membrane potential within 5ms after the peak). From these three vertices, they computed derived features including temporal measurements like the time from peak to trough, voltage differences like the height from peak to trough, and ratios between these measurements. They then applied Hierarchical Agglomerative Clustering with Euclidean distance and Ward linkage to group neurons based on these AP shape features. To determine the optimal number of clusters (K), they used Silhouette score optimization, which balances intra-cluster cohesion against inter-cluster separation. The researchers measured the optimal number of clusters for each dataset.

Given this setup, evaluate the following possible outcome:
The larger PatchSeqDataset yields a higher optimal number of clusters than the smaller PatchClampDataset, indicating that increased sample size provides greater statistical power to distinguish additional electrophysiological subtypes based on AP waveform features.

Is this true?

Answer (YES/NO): YES